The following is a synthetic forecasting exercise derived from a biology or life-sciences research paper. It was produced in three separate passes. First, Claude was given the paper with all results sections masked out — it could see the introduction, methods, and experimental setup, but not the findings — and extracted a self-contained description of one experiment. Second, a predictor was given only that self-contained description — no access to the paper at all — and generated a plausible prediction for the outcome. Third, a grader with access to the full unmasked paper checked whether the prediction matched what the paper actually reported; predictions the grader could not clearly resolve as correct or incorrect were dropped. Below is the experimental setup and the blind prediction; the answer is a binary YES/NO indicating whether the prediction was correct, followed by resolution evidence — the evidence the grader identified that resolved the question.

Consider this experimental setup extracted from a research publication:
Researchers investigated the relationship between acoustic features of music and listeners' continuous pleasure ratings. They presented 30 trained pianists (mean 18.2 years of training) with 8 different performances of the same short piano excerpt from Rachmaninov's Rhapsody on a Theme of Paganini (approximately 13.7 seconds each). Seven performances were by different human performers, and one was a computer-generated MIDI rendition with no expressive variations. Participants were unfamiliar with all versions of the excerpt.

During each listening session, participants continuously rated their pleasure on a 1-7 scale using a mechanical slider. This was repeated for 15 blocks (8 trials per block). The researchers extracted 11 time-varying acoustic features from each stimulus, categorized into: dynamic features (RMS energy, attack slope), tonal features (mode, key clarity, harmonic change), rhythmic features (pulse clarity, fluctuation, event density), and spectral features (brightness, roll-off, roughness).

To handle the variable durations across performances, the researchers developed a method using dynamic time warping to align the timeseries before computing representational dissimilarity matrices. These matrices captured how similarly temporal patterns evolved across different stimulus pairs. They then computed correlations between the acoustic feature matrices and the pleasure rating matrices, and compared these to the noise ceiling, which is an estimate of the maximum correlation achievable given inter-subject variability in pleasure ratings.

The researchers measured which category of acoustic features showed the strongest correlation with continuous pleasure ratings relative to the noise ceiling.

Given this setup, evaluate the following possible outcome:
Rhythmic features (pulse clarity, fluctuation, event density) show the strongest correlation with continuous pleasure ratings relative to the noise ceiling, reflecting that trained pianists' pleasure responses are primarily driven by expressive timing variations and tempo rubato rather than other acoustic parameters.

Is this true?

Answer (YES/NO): NO